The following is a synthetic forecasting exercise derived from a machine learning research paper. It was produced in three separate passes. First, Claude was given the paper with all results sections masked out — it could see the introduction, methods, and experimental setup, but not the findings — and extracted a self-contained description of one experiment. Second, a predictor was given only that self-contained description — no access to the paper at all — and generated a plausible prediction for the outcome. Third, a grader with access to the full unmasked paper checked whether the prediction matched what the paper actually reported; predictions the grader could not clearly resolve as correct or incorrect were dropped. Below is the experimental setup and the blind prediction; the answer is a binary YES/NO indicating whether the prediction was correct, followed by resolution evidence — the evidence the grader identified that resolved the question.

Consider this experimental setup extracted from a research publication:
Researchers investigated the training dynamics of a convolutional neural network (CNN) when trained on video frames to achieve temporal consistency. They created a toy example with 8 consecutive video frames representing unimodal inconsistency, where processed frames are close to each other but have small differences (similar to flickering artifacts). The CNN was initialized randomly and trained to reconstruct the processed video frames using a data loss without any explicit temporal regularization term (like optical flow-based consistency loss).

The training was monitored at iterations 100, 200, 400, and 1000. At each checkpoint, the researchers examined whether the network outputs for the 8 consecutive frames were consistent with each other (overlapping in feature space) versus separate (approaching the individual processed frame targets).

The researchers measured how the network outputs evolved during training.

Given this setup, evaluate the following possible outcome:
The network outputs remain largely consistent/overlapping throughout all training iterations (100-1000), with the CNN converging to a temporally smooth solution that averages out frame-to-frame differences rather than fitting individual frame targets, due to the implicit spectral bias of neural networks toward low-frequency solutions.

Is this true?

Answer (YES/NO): NO